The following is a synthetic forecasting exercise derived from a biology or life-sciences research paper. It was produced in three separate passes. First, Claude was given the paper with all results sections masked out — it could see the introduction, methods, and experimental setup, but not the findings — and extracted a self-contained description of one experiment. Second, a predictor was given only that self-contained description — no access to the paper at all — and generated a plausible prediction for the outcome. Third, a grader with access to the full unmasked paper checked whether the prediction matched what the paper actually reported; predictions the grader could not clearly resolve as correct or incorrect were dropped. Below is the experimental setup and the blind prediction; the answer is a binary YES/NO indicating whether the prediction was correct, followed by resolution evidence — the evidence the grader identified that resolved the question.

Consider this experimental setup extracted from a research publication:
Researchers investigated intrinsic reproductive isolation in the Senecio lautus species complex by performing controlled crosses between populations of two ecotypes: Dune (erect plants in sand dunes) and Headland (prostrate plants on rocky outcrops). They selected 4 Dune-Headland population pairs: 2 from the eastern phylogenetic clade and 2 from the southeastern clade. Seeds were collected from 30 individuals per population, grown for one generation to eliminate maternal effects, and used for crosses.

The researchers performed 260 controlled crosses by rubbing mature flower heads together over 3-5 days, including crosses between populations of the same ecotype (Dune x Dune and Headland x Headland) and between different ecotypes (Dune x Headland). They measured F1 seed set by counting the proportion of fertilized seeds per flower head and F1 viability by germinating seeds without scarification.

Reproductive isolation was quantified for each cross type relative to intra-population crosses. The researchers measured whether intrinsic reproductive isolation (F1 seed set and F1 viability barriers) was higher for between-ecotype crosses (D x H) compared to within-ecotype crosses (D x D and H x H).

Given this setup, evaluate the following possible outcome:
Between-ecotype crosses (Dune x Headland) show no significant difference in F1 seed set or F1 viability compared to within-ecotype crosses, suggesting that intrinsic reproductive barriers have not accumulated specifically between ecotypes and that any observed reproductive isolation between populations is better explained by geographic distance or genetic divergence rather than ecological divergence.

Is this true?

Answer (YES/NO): NO